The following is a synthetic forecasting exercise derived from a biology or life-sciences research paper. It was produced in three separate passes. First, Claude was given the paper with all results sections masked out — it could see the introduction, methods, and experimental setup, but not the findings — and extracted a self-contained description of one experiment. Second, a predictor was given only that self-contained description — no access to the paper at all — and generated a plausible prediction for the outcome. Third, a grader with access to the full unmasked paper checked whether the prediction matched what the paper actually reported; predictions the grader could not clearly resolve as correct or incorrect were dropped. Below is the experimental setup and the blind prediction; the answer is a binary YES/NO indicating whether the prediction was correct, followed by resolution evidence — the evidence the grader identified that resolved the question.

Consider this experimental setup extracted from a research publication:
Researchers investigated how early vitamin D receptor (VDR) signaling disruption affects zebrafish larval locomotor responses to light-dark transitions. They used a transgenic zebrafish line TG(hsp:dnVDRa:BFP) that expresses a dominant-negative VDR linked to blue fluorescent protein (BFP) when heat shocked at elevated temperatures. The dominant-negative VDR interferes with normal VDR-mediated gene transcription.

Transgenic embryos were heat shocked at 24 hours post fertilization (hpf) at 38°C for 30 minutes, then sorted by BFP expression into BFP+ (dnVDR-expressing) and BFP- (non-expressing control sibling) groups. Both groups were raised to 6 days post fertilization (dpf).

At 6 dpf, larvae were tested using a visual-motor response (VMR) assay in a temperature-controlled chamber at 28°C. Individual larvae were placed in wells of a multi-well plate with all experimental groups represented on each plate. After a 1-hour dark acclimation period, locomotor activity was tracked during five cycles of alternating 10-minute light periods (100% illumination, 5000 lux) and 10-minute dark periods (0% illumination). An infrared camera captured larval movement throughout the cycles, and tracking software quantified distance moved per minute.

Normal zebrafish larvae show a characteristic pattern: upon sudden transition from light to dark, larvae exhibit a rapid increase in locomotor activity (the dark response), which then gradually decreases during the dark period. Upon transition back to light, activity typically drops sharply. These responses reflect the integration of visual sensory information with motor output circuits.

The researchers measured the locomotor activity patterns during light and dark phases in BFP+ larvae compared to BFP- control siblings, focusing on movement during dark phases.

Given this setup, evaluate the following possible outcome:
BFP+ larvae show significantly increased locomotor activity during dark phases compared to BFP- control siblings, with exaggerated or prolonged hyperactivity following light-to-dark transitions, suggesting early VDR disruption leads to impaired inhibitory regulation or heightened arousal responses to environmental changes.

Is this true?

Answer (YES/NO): NO